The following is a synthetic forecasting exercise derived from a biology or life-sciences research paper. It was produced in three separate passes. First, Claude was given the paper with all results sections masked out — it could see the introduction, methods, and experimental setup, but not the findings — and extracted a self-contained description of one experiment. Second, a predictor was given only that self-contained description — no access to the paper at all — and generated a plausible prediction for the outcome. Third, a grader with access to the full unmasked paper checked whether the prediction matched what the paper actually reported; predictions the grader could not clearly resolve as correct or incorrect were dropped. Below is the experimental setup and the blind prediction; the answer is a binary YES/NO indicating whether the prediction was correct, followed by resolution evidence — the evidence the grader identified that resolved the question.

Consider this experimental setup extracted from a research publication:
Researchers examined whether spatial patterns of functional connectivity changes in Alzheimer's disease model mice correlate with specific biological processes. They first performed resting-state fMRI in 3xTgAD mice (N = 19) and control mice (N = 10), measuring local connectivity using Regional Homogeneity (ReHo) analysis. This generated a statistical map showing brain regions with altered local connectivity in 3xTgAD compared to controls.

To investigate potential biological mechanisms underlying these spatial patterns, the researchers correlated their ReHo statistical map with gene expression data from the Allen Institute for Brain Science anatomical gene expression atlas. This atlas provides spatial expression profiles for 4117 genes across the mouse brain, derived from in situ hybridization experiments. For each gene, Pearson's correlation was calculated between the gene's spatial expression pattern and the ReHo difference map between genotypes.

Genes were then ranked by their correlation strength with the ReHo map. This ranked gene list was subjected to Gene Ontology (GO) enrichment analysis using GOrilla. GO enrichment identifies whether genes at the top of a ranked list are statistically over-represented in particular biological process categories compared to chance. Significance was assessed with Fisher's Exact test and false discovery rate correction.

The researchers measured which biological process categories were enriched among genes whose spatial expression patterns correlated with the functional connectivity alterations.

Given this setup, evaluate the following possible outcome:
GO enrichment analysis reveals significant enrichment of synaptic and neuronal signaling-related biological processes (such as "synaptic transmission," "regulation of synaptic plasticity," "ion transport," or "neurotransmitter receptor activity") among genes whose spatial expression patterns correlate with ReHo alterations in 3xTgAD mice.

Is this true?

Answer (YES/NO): NO